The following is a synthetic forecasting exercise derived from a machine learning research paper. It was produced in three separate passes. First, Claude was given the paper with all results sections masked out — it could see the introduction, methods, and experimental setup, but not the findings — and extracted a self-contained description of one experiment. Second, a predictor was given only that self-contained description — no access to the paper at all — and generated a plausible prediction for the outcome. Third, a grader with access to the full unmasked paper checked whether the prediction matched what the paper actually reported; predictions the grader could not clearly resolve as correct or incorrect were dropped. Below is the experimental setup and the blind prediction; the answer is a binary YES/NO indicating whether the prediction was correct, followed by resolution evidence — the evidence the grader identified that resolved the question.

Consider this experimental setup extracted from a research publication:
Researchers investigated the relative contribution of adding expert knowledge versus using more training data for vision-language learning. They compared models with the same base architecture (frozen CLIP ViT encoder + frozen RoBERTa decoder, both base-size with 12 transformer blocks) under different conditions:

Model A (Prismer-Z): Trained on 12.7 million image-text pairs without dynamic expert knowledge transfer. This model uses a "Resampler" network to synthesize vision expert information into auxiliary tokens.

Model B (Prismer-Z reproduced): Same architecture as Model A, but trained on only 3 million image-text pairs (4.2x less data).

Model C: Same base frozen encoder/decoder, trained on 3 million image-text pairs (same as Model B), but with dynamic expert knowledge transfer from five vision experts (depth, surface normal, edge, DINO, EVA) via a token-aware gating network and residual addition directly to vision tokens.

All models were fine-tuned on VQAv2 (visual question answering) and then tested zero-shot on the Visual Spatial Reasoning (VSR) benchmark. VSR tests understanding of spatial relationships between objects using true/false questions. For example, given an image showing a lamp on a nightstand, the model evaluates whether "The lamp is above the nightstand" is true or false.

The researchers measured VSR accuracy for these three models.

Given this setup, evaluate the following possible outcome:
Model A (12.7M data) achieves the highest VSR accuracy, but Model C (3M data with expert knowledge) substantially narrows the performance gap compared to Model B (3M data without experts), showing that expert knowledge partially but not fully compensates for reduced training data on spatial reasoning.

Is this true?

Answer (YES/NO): NO